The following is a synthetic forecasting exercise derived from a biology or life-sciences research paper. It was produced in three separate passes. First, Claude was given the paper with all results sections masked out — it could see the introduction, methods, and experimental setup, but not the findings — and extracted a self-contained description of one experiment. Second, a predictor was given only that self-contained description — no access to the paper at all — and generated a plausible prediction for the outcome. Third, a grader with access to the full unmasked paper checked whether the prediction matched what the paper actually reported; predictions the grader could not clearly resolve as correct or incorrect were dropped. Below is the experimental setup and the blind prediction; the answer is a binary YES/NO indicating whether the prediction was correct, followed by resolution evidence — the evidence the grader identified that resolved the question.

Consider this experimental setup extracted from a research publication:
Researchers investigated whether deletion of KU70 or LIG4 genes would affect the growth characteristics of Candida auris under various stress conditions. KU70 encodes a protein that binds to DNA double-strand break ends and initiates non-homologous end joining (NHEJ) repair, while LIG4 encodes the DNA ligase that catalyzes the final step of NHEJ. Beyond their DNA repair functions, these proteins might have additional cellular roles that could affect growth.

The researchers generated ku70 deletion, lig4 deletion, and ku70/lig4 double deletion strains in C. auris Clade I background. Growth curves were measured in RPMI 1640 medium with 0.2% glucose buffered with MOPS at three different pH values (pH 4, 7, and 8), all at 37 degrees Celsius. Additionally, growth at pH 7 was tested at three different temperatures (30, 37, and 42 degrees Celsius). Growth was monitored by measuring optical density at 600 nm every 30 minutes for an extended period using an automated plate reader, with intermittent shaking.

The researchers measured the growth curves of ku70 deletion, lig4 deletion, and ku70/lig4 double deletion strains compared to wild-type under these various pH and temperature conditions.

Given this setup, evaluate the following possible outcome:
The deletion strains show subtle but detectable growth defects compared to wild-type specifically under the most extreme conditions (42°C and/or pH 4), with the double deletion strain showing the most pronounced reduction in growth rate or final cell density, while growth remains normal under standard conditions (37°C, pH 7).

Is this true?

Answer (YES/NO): NO